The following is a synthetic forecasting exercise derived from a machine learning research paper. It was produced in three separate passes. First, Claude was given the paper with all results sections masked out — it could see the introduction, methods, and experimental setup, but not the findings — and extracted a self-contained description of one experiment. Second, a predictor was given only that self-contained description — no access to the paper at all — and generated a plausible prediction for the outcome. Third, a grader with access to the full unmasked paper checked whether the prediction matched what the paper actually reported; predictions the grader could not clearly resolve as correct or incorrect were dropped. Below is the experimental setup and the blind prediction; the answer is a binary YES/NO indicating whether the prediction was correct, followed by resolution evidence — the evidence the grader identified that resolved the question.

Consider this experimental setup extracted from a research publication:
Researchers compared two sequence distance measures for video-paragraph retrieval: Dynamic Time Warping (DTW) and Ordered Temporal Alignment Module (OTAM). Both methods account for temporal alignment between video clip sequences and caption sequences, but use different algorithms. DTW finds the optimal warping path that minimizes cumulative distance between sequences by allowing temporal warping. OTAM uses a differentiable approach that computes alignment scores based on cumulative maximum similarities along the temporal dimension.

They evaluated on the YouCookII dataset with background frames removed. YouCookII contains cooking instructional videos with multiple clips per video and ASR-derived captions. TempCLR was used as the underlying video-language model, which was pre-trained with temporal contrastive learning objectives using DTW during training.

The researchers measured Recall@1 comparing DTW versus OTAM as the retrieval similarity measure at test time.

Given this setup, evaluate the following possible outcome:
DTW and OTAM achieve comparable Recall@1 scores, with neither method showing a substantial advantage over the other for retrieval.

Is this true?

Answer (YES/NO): NO